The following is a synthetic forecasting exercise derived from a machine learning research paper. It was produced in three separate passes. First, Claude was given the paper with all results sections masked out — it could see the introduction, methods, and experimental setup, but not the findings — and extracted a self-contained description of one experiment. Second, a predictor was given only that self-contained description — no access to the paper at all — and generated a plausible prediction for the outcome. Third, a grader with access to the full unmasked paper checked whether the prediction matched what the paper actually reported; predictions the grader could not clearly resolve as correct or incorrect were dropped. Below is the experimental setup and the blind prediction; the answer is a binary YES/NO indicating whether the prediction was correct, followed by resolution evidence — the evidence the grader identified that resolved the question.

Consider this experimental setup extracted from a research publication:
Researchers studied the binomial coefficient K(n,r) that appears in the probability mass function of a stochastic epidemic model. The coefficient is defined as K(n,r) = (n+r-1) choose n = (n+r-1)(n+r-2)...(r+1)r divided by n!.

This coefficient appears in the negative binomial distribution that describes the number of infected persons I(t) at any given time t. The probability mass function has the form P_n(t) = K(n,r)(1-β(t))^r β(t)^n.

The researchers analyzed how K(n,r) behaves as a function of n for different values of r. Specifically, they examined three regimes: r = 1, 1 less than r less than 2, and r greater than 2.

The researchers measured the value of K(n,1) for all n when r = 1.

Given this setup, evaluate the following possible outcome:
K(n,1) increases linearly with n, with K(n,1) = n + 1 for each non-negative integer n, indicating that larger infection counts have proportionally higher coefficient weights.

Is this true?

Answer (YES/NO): NO